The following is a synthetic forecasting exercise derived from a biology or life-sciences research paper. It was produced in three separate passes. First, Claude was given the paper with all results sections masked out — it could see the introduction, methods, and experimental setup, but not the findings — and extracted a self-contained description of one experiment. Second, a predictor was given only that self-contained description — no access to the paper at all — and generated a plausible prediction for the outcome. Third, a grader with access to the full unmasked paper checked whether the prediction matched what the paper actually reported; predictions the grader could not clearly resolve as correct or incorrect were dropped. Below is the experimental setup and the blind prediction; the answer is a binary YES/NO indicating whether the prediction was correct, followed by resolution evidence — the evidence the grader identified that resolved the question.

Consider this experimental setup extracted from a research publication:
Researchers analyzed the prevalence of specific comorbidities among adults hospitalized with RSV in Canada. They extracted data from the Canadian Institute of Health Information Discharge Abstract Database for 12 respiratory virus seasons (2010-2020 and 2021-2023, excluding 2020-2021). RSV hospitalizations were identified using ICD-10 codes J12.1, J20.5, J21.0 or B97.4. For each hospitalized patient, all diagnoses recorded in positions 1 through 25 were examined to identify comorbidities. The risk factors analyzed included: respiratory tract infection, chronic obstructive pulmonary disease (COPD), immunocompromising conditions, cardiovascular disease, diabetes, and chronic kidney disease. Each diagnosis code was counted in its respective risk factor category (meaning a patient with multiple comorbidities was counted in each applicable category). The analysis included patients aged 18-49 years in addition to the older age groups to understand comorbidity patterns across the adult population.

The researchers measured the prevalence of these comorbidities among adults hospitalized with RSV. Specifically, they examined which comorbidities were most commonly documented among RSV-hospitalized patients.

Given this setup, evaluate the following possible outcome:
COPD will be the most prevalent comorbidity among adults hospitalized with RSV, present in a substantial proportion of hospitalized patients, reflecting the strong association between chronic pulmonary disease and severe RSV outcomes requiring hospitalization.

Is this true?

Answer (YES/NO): YES